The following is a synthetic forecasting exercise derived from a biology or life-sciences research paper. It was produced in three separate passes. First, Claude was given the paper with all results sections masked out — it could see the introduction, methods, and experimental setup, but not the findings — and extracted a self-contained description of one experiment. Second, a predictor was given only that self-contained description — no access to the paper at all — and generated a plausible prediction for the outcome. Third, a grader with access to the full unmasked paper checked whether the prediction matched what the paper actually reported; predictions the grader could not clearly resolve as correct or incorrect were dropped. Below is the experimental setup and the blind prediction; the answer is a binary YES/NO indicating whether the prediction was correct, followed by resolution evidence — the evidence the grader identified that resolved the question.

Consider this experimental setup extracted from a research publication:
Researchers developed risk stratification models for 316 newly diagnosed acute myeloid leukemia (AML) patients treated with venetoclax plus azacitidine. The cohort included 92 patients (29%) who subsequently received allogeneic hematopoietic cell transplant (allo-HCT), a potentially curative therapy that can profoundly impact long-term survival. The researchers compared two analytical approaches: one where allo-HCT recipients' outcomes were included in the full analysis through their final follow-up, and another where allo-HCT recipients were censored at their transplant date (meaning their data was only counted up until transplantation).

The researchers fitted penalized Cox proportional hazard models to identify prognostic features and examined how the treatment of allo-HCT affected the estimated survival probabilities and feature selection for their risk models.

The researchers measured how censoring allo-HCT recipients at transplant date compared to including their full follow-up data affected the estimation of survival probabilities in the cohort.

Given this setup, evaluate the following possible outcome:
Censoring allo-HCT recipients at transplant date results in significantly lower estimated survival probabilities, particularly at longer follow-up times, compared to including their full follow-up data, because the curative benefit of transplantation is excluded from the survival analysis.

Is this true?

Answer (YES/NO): YES